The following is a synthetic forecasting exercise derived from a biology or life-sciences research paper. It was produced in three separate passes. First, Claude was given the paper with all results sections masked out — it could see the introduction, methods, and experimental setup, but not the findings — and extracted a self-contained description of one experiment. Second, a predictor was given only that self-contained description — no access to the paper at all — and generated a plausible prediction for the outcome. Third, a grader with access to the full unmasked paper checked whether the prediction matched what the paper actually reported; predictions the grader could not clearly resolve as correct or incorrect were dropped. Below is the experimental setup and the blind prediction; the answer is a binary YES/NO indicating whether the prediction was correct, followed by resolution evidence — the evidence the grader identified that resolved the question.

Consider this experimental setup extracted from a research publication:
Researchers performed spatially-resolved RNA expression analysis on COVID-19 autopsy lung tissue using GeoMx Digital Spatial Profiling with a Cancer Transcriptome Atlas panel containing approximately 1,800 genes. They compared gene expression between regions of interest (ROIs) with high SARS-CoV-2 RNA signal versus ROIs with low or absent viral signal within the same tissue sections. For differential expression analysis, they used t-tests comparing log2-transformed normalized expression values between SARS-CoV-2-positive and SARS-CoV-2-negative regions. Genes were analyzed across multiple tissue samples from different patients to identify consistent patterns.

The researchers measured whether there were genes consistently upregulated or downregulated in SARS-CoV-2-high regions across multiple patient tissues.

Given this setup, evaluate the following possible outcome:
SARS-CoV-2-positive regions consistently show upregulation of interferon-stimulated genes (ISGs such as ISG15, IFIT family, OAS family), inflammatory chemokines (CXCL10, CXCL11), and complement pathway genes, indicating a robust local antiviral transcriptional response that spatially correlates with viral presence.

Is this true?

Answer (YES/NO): NO